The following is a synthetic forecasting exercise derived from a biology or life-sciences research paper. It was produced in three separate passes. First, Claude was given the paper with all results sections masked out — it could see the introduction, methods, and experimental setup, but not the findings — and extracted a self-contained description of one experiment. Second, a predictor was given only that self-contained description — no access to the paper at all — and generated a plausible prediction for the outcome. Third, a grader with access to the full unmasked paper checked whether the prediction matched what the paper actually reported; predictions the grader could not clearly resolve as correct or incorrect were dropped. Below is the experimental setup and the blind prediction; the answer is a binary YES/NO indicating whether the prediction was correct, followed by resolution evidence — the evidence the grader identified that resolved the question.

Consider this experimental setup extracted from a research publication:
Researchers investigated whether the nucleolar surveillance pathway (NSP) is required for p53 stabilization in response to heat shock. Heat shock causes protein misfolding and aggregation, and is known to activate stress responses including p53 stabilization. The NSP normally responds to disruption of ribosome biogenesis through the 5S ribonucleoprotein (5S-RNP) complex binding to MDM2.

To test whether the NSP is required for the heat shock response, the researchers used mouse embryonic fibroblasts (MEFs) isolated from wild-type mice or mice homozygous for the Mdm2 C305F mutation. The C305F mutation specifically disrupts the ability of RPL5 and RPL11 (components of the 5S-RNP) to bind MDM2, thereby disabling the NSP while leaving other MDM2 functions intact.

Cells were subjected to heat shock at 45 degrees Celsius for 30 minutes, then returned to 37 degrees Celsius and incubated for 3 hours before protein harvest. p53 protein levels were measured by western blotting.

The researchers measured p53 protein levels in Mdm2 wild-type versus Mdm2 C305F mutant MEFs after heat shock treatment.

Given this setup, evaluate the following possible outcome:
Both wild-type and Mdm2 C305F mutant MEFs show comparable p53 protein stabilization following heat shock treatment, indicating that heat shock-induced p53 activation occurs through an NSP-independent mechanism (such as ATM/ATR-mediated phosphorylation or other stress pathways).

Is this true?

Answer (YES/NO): YES